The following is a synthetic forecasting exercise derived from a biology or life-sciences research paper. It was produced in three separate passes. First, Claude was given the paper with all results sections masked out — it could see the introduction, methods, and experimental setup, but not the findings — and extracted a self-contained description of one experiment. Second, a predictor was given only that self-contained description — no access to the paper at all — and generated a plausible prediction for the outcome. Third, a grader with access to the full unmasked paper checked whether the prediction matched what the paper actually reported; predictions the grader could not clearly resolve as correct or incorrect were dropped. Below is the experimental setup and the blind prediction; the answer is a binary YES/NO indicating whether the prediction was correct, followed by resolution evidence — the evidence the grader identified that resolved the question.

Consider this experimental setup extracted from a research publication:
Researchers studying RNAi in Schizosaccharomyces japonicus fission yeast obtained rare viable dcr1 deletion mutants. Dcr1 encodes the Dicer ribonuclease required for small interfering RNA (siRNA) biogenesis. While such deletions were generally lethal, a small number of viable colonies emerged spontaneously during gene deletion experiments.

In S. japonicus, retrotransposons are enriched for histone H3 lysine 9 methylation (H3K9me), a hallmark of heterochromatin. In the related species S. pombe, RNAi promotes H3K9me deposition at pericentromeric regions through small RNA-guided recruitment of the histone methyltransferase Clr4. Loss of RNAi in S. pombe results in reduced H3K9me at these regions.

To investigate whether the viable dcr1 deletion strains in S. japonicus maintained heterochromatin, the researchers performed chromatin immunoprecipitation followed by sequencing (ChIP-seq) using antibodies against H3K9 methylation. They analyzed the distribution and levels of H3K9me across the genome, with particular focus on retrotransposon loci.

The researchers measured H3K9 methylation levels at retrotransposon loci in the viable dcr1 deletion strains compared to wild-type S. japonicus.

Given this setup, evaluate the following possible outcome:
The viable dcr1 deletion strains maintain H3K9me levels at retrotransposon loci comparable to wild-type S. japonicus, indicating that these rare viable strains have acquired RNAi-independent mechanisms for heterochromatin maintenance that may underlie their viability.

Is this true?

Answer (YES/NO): YES